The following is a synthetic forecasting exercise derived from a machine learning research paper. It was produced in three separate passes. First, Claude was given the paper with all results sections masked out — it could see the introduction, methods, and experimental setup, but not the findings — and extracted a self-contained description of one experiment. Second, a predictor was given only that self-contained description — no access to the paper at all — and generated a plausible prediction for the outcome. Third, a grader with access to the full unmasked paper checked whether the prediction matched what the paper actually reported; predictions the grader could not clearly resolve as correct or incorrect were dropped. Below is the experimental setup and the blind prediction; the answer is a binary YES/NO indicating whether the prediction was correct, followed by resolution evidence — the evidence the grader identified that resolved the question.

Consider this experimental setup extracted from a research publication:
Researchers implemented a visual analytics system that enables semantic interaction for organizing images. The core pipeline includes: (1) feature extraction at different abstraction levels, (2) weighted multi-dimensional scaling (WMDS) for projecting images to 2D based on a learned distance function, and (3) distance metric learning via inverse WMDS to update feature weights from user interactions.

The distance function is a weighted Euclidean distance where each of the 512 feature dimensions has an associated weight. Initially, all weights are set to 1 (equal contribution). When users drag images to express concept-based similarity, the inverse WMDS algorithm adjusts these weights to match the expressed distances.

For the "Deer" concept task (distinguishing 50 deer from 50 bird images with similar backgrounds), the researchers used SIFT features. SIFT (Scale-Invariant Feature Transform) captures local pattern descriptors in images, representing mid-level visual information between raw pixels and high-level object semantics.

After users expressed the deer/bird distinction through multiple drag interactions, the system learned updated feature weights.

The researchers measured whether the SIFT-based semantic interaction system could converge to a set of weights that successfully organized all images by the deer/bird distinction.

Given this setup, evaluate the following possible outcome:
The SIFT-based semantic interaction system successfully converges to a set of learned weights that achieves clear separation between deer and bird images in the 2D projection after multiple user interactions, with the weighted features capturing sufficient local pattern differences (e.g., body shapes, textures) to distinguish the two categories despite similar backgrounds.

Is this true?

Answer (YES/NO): NO